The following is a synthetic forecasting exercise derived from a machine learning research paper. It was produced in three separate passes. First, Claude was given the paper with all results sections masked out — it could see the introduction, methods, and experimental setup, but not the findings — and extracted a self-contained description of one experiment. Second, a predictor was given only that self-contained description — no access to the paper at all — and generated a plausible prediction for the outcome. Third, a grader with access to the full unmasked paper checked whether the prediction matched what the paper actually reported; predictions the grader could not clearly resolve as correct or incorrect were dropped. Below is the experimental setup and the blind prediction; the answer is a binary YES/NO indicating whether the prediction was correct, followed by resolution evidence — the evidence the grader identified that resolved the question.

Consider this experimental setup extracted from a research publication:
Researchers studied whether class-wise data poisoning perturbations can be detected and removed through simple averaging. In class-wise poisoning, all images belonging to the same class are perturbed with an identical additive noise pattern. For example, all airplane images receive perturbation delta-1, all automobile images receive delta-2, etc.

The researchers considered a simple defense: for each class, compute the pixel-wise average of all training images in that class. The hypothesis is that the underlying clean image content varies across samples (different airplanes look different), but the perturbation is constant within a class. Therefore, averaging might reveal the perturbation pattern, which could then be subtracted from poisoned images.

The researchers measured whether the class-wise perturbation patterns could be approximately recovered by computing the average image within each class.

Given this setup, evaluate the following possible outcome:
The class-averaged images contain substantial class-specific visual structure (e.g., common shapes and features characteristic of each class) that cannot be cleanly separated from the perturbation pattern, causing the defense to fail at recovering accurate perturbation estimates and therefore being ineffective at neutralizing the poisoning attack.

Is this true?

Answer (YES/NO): NO